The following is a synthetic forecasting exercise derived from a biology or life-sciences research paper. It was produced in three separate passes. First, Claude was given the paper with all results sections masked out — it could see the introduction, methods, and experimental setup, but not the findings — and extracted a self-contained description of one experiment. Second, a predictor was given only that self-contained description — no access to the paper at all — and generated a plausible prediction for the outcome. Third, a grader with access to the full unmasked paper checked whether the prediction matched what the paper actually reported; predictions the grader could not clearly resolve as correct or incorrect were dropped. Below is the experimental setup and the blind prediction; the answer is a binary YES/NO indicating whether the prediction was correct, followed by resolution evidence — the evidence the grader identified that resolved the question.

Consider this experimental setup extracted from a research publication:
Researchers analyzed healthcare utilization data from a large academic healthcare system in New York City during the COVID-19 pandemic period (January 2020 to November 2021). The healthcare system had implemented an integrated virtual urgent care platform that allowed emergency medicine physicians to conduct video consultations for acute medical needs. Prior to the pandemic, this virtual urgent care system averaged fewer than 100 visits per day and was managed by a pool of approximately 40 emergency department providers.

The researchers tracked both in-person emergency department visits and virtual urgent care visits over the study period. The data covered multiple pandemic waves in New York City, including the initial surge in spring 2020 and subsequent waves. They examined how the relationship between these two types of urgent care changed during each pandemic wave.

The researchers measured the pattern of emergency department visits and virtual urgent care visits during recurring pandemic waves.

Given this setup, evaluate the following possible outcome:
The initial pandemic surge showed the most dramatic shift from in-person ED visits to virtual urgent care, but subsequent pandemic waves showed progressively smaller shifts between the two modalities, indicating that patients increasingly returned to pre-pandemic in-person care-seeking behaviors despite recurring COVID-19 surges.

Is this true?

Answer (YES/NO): NO